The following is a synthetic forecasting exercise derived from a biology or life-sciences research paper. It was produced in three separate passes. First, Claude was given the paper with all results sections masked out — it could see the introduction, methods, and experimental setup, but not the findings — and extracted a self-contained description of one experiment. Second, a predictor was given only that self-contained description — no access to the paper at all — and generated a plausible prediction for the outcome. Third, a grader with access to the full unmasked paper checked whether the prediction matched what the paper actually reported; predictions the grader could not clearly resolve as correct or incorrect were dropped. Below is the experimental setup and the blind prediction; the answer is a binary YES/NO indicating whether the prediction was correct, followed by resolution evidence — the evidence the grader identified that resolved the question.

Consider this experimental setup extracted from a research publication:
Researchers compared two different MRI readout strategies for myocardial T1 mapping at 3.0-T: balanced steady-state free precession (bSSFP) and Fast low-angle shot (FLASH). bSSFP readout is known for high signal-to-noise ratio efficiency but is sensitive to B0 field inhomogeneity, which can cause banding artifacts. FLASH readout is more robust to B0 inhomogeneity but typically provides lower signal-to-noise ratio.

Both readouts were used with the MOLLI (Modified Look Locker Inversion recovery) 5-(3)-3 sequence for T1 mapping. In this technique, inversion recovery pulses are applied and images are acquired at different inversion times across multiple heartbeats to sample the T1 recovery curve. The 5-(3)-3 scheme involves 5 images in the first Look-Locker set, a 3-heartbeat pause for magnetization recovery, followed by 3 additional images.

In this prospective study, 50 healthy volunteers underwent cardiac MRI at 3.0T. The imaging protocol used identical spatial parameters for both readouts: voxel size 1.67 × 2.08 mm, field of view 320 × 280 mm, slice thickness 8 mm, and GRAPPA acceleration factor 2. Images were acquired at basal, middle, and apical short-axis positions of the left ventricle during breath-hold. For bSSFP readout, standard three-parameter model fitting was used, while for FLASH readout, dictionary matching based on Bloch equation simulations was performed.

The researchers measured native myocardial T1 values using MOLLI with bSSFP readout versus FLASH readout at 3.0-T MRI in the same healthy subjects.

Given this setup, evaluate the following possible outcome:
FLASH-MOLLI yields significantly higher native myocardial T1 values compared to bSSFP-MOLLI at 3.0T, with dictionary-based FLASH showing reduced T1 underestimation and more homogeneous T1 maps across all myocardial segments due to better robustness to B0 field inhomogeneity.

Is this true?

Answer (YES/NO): NO